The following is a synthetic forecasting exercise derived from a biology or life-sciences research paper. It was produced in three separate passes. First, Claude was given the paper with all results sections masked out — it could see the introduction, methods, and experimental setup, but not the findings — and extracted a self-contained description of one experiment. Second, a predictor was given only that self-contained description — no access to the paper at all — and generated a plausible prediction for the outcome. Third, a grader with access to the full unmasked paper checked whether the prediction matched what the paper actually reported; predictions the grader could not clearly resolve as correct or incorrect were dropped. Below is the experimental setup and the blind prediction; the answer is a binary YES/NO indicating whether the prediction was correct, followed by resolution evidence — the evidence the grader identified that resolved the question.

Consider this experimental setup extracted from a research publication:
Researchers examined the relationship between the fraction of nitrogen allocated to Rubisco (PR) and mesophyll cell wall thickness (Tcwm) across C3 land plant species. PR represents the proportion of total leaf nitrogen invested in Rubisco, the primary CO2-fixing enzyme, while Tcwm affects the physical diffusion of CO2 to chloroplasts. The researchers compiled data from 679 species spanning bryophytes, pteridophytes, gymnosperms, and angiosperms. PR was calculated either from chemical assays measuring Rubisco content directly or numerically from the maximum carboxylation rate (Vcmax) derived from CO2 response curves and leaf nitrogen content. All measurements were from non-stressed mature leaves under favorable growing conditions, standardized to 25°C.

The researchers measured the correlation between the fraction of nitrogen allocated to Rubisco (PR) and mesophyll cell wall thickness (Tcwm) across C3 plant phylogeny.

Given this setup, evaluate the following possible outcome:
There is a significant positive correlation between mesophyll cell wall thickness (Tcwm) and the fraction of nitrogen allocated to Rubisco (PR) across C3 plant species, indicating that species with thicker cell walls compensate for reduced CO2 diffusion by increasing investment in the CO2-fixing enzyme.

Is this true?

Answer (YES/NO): NO